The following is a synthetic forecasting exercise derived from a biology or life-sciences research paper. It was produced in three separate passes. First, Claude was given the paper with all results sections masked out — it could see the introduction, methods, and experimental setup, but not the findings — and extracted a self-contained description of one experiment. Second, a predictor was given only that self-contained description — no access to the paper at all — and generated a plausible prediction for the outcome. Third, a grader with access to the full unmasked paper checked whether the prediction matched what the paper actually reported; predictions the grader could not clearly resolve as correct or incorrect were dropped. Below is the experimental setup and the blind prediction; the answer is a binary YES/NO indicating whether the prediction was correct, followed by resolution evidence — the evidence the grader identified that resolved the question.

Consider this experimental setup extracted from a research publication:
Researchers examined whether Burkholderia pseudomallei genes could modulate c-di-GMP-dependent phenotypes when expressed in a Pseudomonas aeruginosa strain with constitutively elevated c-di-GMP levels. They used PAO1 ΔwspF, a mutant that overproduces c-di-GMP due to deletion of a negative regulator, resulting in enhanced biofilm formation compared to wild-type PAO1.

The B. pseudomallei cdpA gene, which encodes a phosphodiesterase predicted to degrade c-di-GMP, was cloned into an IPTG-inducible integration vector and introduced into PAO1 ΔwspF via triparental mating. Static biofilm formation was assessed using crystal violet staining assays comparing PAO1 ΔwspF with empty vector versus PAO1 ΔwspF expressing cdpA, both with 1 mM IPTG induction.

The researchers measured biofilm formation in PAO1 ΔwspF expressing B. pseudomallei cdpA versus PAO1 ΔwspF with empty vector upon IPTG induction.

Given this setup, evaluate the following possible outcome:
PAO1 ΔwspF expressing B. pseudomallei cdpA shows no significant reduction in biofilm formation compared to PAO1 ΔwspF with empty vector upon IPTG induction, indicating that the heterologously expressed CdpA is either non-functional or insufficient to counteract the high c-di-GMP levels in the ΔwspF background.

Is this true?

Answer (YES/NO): NO